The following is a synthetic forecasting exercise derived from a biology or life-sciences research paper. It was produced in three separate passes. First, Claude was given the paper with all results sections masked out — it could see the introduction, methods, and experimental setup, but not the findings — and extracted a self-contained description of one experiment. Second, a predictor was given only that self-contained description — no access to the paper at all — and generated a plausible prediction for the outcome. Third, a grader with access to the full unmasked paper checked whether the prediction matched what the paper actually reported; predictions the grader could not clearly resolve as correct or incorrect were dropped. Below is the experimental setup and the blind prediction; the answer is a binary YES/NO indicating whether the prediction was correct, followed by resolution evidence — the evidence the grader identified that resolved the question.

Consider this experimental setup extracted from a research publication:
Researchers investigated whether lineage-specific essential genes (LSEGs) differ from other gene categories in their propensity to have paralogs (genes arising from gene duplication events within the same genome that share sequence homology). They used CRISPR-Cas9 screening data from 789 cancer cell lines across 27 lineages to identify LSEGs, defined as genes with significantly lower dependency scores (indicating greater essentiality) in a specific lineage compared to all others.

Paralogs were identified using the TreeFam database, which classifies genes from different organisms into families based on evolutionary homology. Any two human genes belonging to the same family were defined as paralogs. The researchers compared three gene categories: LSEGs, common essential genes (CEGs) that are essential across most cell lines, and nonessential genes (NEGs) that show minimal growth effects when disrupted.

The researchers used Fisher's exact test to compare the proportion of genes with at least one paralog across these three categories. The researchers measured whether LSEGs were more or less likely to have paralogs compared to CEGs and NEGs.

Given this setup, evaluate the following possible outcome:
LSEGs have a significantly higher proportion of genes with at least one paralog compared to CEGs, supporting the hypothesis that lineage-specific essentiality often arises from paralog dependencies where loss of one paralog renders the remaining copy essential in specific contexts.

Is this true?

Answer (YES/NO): YES